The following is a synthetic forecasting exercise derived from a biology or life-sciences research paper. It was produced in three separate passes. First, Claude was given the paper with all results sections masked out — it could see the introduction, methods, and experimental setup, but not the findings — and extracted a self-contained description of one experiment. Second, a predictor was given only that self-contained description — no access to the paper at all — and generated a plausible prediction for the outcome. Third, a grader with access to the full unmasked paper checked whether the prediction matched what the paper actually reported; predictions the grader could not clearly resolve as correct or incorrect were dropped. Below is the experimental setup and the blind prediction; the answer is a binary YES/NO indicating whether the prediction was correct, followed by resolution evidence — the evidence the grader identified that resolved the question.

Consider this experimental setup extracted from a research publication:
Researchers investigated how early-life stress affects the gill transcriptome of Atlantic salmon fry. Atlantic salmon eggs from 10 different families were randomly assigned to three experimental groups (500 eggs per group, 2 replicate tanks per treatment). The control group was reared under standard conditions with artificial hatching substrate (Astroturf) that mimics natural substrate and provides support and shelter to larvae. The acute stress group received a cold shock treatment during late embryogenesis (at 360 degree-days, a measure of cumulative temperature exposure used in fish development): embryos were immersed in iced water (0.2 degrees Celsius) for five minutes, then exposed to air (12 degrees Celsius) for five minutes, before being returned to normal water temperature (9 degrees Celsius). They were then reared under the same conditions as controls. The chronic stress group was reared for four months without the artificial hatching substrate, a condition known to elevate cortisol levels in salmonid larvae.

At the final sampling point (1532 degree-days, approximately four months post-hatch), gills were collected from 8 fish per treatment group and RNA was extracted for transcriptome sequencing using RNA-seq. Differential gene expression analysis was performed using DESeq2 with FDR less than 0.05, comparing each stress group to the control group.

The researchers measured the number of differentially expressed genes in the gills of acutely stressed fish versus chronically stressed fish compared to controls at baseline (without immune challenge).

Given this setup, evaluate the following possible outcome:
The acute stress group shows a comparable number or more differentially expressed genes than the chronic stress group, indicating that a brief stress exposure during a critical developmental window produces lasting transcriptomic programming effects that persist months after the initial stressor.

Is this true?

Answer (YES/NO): NO